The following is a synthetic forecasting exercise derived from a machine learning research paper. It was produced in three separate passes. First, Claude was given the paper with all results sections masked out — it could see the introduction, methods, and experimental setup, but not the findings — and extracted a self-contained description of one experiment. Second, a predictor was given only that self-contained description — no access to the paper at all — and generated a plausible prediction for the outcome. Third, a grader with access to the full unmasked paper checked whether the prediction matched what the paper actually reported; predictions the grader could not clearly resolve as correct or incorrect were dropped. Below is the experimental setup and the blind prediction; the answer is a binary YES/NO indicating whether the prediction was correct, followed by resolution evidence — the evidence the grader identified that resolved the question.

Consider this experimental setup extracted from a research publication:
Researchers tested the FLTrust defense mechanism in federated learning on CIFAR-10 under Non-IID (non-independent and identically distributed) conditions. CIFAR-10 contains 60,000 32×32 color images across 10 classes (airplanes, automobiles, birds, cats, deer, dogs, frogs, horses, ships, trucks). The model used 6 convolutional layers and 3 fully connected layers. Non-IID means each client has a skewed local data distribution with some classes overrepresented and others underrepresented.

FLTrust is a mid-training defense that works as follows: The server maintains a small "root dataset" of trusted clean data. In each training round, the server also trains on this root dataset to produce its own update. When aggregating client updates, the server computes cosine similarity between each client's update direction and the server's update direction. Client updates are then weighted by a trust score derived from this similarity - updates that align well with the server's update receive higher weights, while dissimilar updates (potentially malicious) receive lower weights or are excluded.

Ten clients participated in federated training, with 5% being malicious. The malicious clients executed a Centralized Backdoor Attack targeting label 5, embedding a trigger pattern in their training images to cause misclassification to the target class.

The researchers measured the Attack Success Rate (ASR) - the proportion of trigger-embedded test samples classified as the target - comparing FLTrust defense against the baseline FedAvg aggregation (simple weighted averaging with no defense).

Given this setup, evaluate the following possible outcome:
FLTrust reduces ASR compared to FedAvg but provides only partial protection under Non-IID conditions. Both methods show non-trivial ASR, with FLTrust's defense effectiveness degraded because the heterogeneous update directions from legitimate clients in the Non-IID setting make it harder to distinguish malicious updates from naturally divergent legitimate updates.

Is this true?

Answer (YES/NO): YES